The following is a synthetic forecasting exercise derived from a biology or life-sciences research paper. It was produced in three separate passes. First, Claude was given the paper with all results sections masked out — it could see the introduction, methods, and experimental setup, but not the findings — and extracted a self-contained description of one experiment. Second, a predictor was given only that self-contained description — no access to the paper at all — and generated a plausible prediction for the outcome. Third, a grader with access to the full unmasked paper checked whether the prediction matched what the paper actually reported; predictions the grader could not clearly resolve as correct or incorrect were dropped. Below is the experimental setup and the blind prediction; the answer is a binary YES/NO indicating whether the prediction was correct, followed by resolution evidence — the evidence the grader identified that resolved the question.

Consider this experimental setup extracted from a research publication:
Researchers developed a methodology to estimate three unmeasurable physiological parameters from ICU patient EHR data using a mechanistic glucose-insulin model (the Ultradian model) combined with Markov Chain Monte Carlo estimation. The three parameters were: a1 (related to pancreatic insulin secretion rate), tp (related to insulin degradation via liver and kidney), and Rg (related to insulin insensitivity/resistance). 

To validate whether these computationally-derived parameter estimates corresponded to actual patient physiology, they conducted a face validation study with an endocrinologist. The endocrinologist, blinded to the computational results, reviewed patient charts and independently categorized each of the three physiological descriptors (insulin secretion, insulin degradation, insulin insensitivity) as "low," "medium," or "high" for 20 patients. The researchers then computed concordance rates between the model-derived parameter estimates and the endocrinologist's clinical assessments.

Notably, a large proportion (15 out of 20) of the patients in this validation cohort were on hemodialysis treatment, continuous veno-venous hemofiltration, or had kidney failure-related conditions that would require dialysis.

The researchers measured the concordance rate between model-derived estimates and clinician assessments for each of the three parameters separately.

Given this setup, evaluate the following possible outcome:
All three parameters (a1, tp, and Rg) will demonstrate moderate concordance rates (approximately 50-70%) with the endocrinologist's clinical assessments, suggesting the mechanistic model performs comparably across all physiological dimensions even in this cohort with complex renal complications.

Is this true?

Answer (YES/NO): NO